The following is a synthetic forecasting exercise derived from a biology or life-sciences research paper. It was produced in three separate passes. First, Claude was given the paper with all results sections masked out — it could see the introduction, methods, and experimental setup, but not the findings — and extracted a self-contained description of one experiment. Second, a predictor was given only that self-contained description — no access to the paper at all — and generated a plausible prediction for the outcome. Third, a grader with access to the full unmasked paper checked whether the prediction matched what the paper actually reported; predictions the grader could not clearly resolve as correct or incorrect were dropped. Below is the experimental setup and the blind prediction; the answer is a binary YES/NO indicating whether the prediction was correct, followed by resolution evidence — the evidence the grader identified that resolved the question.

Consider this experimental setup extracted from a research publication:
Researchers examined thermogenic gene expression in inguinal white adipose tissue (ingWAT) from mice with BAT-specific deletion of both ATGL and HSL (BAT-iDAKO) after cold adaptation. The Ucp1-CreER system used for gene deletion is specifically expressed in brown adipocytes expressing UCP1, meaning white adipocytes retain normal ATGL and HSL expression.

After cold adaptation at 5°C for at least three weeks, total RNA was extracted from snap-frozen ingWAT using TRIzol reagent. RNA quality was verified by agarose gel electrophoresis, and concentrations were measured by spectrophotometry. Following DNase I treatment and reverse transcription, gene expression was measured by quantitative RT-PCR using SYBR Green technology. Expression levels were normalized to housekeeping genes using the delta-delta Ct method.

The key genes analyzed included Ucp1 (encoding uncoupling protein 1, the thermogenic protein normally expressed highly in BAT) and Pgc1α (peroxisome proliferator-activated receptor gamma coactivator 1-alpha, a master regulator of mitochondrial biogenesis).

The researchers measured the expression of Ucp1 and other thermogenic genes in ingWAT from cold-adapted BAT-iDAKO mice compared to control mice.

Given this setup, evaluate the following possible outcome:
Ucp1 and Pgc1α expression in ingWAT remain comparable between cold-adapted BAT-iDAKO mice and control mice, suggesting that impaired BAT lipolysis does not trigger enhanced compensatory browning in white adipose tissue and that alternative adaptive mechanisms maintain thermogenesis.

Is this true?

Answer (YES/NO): NO